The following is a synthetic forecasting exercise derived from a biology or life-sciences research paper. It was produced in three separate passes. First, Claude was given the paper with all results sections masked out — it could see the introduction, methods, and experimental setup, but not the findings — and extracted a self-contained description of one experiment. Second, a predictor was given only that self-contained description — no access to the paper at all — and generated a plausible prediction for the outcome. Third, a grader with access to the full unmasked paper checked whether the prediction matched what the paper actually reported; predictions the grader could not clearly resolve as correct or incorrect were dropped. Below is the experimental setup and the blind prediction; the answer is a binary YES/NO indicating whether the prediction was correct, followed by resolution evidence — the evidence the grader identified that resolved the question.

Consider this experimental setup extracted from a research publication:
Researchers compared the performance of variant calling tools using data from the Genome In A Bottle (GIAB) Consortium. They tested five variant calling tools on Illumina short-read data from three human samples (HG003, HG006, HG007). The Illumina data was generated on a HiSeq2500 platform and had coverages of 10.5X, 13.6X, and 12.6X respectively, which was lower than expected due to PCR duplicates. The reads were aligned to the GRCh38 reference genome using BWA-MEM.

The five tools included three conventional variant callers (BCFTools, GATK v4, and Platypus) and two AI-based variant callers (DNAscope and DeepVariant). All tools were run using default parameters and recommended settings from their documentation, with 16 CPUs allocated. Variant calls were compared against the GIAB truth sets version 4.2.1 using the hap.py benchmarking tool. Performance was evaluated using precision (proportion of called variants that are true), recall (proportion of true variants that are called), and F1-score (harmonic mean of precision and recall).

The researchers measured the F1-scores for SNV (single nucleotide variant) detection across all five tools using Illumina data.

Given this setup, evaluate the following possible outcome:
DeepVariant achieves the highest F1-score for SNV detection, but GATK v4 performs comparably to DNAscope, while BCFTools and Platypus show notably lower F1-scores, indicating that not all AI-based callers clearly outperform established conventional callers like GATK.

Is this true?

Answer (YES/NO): NO